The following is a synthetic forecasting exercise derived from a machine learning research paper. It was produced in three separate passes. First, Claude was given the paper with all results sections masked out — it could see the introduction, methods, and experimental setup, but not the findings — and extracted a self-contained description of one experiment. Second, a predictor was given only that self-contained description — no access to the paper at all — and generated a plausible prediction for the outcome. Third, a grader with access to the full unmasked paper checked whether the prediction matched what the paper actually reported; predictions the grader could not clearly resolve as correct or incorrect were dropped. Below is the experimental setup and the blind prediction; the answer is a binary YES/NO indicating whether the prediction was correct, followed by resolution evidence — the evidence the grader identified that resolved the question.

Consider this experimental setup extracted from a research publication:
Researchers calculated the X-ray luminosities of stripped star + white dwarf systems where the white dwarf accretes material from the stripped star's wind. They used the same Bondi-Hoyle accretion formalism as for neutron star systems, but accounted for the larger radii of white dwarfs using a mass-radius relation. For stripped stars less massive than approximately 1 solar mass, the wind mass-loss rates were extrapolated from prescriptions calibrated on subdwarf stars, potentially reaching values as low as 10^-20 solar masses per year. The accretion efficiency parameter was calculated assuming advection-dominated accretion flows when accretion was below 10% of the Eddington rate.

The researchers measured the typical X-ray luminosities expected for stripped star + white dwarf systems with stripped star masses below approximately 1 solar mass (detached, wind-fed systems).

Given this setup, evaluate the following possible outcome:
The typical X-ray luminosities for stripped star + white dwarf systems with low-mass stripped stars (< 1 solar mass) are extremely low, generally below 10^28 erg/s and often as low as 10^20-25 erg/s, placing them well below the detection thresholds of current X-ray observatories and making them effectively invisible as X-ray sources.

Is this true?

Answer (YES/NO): YES